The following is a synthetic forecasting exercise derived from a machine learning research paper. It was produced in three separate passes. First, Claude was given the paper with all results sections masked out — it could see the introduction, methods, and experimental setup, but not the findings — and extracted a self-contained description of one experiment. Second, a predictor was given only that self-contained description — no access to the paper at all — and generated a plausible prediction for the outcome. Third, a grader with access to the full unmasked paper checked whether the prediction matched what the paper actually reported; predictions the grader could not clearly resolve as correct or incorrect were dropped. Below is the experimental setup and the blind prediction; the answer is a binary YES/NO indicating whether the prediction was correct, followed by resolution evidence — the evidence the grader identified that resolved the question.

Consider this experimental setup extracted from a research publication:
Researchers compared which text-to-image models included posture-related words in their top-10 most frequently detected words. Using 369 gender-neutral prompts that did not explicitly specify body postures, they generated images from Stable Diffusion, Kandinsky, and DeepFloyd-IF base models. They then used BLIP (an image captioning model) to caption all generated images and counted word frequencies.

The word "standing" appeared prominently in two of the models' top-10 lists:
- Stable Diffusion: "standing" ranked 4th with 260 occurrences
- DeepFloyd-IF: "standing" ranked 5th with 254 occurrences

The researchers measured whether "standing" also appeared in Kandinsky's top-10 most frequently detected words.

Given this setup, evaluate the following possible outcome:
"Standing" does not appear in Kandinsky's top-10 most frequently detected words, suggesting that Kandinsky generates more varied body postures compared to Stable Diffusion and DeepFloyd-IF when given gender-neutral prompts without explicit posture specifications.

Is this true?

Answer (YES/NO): YES